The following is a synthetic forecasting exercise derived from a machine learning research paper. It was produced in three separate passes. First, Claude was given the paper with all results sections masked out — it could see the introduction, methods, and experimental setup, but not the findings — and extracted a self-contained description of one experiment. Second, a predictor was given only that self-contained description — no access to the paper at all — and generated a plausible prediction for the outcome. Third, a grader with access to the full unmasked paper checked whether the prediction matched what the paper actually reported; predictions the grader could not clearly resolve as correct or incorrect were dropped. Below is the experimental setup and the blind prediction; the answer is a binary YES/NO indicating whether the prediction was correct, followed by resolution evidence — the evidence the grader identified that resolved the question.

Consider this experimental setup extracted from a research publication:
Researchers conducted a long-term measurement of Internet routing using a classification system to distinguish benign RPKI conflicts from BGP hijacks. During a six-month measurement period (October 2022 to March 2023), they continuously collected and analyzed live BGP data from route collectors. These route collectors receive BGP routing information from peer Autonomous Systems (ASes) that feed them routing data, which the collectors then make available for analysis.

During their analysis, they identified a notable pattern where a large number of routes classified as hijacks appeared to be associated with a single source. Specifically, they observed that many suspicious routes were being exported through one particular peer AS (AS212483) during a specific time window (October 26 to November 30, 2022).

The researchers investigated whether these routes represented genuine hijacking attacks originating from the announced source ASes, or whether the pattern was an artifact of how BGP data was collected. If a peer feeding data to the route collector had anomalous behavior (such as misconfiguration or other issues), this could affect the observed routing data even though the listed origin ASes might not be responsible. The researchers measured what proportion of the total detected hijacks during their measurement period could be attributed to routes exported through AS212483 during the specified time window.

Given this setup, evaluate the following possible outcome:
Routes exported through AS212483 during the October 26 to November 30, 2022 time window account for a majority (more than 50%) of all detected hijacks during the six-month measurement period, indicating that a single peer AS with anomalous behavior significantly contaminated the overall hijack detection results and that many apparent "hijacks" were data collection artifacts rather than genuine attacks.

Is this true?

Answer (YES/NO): YES